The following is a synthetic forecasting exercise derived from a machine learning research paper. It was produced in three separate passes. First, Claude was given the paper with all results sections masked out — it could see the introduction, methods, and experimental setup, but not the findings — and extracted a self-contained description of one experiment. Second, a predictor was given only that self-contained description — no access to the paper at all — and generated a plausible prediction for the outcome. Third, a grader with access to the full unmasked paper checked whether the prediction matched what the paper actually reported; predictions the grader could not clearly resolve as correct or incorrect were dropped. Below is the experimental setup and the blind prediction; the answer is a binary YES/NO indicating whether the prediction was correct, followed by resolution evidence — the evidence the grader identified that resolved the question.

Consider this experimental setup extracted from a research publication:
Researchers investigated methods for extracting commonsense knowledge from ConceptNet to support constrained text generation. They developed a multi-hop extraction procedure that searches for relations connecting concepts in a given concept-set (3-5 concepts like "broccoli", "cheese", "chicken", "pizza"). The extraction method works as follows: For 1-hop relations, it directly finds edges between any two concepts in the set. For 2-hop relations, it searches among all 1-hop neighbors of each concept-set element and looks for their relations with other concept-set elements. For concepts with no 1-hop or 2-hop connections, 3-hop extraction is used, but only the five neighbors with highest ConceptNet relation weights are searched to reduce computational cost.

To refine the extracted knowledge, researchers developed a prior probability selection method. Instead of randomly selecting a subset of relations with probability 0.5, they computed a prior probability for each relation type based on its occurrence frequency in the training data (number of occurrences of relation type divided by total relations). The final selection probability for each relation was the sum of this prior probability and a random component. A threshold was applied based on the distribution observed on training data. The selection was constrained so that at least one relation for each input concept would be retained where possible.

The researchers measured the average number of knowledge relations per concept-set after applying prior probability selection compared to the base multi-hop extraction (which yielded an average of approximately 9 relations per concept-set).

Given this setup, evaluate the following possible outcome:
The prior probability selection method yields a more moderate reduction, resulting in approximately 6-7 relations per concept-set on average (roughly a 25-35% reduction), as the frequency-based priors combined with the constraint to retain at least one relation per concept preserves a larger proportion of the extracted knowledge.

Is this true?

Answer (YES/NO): NO